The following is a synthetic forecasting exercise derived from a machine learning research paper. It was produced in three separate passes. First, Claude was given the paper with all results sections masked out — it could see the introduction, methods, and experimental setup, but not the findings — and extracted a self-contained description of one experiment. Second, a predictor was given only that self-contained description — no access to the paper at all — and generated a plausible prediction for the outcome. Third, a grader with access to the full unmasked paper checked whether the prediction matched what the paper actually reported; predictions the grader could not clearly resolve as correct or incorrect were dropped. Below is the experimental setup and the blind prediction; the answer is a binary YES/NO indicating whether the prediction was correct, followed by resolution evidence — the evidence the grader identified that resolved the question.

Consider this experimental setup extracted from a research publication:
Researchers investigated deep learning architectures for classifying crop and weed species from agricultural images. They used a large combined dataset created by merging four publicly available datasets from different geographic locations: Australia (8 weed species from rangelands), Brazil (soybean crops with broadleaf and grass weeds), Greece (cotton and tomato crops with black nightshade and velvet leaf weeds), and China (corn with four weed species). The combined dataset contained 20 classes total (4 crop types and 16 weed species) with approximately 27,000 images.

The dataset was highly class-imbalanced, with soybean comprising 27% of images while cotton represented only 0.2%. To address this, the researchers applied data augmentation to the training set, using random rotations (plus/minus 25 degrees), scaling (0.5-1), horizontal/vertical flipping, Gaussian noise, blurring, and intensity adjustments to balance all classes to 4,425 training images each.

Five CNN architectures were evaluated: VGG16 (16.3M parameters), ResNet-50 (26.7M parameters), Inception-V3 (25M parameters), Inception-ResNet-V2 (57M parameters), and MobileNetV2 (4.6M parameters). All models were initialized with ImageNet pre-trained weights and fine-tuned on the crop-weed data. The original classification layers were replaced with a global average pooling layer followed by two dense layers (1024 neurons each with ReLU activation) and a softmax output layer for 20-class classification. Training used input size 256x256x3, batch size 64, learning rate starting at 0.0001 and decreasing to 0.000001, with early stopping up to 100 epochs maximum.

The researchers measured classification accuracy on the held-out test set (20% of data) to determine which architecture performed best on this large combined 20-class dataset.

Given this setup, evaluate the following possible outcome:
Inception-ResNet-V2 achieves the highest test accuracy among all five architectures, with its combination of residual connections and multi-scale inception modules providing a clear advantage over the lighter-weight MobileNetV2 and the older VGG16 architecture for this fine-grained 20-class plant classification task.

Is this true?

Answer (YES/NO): NO